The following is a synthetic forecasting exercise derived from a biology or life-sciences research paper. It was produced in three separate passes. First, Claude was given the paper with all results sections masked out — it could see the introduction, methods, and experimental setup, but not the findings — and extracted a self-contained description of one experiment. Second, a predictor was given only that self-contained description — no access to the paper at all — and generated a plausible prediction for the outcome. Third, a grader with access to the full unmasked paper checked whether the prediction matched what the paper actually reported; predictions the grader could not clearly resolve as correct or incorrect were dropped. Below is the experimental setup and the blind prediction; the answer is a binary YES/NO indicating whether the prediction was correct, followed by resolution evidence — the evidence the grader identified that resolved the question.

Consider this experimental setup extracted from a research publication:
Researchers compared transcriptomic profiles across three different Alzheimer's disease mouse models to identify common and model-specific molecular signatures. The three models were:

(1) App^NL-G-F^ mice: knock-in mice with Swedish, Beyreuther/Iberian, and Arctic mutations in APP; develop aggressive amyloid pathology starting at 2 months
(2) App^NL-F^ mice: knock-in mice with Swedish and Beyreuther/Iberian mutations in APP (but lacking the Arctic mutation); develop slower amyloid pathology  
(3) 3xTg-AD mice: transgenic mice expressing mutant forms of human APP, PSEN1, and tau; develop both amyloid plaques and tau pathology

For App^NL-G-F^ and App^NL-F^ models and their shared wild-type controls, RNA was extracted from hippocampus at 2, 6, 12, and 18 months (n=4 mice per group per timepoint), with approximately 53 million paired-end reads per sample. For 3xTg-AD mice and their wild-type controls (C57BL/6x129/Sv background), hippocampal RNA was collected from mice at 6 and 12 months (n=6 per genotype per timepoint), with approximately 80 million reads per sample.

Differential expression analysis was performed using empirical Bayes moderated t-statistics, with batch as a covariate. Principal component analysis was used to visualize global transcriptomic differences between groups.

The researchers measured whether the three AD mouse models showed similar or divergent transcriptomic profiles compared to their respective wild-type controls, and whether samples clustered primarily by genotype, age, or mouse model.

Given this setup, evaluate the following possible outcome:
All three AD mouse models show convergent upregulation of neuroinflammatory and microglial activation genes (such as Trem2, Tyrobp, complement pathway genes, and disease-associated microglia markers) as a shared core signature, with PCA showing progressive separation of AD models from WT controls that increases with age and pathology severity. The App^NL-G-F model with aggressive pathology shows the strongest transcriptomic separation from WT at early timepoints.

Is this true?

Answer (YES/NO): NO